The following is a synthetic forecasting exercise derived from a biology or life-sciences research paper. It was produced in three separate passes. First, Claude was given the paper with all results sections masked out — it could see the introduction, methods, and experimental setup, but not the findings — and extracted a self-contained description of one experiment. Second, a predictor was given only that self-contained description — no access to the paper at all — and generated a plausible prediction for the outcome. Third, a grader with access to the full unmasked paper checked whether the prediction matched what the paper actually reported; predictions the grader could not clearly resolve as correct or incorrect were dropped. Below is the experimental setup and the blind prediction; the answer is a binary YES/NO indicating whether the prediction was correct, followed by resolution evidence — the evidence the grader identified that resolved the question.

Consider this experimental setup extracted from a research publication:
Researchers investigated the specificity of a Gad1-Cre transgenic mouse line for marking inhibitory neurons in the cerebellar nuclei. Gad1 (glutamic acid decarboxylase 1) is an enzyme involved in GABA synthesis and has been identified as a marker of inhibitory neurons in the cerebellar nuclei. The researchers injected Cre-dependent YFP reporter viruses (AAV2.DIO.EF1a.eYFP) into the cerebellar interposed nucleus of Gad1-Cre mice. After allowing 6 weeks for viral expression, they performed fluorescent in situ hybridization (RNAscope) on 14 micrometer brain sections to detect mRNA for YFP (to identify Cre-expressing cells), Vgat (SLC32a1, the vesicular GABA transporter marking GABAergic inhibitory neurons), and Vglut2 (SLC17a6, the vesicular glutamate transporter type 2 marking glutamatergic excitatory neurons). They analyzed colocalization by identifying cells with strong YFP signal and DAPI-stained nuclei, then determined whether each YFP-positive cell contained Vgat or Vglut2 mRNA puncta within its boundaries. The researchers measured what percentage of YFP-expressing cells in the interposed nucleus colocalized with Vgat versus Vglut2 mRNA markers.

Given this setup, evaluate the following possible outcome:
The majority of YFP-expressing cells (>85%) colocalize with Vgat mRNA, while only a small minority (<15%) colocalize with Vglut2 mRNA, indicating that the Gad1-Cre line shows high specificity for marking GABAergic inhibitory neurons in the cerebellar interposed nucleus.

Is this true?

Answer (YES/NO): NO